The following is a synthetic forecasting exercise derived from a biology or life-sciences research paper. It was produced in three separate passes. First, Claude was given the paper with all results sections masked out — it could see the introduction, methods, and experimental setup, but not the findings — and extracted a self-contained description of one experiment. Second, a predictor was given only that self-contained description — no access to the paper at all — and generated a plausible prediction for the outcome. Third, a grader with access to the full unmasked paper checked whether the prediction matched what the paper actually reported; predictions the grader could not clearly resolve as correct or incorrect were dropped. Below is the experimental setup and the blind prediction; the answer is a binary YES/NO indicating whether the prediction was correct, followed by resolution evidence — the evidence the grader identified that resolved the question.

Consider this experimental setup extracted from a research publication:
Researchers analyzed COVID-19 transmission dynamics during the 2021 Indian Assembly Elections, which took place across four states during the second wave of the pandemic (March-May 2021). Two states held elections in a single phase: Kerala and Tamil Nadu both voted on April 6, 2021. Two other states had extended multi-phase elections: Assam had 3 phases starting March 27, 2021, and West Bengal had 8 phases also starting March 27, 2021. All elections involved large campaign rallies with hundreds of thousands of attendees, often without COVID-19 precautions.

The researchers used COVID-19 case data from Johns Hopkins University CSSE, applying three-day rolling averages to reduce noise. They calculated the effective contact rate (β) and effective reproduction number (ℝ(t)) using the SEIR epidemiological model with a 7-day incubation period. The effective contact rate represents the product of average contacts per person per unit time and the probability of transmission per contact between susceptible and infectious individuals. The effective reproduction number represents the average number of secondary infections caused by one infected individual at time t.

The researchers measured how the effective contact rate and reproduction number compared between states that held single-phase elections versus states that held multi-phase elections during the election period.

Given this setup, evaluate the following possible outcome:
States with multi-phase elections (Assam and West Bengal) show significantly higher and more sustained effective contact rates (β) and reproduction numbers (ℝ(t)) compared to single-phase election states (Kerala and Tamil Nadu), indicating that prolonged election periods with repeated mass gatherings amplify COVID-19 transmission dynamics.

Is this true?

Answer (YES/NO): YES